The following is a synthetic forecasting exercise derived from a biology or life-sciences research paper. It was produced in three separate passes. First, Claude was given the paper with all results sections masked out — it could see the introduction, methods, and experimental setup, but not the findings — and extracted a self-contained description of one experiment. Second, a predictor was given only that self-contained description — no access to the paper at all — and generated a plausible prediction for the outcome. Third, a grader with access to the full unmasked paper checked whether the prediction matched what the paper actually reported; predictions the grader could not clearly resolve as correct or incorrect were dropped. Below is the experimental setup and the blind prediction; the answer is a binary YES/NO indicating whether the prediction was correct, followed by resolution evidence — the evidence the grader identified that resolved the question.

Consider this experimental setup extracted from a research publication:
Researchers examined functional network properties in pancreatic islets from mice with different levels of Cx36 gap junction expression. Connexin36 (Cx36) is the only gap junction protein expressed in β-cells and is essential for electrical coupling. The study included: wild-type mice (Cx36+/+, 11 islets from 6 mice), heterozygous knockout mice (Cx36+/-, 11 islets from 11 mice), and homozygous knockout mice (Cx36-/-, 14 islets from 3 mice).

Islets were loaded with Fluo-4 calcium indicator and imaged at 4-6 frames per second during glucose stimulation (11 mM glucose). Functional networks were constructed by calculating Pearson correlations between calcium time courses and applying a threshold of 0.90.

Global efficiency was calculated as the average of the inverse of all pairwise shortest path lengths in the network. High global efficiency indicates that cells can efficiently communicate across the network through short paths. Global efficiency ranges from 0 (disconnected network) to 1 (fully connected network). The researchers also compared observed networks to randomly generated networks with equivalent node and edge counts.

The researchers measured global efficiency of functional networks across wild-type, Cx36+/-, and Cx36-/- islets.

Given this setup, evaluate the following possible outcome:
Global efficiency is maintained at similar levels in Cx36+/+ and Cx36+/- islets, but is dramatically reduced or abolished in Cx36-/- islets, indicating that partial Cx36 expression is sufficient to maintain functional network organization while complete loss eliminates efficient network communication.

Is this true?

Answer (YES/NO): NO